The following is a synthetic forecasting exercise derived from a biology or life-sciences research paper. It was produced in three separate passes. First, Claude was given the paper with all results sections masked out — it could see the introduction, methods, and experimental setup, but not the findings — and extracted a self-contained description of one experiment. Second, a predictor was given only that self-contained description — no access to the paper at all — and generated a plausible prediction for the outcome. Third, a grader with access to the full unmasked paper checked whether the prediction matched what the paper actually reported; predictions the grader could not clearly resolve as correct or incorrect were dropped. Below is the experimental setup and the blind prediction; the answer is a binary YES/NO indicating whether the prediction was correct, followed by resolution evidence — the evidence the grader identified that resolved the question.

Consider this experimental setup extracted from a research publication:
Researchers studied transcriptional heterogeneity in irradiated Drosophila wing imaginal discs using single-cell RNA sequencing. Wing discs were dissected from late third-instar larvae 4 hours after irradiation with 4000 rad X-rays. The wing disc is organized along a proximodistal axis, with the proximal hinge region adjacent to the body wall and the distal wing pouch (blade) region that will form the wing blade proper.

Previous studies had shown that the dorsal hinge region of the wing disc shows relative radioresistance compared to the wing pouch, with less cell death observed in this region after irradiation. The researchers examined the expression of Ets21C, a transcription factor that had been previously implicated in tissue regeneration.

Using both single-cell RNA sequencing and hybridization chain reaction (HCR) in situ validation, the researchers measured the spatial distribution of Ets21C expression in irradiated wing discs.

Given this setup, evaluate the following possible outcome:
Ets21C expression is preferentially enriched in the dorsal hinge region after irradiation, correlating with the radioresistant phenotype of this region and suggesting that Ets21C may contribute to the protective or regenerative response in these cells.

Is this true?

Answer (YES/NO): NO